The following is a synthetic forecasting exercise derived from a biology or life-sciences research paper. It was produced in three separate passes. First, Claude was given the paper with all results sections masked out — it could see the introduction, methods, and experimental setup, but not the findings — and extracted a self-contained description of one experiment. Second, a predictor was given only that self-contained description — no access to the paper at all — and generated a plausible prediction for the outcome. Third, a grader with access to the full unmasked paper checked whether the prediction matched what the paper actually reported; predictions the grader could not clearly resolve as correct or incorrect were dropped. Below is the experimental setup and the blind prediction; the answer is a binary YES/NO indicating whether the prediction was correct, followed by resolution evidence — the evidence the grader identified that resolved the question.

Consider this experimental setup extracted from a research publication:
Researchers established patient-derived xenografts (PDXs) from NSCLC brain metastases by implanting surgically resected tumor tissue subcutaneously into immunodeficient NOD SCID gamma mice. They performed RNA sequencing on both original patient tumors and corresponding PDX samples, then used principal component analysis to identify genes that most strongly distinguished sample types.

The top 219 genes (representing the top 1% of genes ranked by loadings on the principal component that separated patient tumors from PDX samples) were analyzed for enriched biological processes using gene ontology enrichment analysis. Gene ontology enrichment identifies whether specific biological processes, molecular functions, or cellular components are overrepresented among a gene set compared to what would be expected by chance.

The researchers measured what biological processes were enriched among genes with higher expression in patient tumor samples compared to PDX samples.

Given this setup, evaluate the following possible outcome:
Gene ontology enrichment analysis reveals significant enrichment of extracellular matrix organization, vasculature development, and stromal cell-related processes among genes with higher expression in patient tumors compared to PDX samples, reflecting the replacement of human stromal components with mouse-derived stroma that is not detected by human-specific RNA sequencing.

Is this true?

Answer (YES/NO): NO